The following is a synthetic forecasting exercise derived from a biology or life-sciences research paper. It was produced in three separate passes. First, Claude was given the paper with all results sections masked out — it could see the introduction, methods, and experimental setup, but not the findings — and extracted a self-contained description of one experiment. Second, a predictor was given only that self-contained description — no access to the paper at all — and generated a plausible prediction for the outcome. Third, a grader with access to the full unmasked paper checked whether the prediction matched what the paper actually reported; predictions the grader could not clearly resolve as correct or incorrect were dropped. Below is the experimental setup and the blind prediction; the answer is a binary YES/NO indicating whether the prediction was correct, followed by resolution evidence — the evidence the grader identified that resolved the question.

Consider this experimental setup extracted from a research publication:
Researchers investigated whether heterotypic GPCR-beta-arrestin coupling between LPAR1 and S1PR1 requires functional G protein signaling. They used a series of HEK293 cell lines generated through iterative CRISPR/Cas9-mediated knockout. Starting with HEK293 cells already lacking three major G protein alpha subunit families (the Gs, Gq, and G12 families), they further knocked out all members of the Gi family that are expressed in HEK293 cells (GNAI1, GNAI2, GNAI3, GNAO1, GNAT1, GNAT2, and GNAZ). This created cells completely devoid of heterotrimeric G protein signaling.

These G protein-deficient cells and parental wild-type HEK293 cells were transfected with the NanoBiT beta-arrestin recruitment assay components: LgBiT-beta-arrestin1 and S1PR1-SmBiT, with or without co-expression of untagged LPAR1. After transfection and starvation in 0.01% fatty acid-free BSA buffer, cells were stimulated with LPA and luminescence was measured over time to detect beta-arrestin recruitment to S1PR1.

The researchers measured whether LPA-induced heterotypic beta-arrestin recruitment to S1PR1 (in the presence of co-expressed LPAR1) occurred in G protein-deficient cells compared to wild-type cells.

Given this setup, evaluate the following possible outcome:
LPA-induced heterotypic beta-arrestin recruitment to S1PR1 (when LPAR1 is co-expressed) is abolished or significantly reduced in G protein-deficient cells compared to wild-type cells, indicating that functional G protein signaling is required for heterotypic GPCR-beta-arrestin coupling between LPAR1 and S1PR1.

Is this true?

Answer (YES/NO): NO